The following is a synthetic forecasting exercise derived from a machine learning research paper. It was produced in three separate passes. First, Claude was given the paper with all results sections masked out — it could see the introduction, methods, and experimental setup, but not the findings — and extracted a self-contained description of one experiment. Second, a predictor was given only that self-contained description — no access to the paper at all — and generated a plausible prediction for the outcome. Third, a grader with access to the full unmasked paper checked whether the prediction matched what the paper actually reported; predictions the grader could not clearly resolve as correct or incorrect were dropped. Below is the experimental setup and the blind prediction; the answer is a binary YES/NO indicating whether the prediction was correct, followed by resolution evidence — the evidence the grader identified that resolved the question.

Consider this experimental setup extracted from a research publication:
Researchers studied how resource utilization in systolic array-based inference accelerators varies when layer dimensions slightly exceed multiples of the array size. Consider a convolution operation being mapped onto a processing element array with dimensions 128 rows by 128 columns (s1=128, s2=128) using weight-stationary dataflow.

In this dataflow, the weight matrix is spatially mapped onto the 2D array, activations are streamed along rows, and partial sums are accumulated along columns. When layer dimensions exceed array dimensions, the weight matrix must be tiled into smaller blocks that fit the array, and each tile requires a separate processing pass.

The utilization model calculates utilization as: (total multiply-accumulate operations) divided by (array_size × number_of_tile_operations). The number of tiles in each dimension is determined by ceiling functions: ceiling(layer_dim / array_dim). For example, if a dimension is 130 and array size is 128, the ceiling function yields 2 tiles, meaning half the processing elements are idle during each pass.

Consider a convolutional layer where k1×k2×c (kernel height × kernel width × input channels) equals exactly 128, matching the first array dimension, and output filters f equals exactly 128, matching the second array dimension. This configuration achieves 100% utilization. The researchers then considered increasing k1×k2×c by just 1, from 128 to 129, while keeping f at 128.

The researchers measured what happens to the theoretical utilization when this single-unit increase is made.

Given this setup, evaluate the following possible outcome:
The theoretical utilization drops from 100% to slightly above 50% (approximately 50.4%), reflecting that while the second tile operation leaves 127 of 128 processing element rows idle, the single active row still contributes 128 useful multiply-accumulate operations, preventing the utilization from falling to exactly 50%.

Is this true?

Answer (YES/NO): NO